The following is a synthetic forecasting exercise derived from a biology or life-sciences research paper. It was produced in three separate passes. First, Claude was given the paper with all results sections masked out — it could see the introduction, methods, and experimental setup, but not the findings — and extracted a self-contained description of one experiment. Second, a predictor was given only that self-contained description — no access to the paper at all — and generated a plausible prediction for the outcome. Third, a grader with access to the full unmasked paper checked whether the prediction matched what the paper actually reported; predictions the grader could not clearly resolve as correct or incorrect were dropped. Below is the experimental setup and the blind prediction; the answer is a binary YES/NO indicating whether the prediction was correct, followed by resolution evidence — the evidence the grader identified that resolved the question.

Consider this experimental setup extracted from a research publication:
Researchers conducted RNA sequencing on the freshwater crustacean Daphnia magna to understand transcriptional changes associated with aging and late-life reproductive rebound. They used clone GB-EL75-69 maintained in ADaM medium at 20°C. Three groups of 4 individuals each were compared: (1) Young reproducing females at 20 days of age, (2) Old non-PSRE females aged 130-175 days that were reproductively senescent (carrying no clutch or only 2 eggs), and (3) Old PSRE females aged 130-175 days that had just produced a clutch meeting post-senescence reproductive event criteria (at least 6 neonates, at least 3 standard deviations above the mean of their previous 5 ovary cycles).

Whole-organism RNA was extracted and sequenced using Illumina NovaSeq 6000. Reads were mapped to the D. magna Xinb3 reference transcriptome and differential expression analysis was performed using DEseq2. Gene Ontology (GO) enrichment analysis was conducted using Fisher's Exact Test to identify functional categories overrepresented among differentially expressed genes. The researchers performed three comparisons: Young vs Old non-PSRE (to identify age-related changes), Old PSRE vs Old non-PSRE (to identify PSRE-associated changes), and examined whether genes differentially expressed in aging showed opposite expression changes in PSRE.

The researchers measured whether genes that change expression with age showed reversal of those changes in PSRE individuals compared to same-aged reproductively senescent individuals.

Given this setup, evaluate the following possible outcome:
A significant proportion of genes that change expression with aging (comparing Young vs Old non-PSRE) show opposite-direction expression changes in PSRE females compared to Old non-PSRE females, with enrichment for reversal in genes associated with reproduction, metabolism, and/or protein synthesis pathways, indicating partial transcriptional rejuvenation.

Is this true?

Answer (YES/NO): YES